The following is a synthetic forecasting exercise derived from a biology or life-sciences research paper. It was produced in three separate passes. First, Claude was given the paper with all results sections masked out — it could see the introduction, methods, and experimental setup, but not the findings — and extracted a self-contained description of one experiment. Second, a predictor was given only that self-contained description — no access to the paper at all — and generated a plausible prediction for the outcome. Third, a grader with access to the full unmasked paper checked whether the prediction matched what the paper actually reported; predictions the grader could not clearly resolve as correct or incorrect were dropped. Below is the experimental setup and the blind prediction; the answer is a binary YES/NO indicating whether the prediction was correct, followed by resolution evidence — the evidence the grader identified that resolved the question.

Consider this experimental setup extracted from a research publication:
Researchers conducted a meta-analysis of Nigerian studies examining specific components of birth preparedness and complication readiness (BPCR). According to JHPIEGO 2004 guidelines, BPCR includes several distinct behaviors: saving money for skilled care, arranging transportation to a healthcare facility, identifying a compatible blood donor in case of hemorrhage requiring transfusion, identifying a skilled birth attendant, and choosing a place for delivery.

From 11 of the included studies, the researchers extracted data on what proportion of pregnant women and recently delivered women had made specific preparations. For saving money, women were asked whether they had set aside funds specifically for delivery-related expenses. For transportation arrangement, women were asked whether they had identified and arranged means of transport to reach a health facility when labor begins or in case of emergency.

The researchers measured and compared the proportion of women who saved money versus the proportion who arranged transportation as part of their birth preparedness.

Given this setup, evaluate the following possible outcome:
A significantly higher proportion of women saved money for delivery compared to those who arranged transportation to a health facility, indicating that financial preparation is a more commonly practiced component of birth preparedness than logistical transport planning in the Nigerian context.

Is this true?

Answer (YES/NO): NO